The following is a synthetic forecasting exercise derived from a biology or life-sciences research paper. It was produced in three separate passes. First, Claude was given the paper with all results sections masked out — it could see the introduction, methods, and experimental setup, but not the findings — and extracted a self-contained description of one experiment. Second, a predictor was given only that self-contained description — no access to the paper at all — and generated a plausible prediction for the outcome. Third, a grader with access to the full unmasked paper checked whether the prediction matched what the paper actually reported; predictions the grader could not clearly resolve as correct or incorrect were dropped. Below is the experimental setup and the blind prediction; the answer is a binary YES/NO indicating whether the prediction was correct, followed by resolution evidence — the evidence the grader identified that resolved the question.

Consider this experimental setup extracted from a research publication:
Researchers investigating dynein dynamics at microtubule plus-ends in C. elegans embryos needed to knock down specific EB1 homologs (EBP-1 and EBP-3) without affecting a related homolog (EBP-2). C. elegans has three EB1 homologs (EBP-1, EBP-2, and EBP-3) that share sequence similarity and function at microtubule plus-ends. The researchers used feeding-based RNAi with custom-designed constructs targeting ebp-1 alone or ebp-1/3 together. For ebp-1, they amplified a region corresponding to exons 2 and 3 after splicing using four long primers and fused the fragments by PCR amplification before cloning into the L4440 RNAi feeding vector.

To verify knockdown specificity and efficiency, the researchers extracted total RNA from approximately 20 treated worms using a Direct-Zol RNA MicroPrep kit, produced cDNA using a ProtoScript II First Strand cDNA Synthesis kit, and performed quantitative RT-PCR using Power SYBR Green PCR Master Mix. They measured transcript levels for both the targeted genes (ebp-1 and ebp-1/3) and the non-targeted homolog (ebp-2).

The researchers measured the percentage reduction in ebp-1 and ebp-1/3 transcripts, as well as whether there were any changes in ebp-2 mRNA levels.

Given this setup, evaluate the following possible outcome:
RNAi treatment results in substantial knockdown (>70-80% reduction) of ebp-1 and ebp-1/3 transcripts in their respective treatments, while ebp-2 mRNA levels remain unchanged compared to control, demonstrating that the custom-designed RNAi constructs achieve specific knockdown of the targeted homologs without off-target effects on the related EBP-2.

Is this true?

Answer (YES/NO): NO